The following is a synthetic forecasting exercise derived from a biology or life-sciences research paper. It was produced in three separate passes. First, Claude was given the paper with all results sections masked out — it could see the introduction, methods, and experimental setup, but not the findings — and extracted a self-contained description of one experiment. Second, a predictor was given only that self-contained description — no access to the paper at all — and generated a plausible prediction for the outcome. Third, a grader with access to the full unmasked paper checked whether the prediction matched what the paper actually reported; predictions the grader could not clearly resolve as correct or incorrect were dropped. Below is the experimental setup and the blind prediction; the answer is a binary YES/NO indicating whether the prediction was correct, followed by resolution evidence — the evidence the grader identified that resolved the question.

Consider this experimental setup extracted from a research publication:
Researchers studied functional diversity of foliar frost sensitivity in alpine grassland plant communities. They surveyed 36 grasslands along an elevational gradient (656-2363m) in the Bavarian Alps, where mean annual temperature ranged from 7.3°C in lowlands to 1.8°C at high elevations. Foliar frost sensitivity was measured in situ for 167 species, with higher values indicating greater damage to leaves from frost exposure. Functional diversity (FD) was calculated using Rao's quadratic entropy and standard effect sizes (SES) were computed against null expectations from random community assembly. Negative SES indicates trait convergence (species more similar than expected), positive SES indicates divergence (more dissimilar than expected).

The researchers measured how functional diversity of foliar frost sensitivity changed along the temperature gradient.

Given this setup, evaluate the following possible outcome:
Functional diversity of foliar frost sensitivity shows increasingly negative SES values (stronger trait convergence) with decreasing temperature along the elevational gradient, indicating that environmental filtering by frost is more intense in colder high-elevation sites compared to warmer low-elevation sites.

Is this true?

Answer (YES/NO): NO